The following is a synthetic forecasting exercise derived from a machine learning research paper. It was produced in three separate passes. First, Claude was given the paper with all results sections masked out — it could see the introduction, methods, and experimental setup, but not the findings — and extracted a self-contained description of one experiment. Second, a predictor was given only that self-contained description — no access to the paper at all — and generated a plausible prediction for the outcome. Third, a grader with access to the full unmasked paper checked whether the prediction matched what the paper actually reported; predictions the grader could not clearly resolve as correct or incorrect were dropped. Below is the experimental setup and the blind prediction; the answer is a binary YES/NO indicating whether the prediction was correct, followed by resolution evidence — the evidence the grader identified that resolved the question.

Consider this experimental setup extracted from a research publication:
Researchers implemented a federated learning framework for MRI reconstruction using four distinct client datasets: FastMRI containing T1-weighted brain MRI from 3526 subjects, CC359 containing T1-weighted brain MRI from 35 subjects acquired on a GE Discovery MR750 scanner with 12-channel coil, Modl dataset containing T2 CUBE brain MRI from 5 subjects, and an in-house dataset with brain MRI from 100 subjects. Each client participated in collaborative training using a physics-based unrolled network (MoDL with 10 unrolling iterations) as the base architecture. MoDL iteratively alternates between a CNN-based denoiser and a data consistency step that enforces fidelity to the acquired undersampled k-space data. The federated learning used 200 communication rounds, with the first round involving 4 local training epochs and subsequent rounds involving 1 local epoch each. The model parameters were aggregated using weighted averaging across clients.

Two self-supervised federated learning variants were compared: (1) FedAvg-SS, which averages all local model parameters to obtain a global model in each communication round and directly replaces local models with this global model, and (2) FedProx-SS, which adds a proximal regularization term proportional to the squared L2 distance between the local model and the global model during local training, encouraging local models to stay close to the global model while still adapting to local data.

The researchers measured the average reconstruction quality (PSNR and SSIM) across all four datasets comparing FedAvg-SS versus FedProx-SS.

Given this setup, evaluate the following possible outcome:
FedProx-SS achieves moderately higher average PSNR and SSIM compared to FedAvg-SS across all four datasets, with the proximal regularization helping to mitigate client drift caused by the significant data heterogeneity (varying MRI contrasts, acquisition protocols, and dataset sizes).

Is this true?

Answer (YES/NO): NO